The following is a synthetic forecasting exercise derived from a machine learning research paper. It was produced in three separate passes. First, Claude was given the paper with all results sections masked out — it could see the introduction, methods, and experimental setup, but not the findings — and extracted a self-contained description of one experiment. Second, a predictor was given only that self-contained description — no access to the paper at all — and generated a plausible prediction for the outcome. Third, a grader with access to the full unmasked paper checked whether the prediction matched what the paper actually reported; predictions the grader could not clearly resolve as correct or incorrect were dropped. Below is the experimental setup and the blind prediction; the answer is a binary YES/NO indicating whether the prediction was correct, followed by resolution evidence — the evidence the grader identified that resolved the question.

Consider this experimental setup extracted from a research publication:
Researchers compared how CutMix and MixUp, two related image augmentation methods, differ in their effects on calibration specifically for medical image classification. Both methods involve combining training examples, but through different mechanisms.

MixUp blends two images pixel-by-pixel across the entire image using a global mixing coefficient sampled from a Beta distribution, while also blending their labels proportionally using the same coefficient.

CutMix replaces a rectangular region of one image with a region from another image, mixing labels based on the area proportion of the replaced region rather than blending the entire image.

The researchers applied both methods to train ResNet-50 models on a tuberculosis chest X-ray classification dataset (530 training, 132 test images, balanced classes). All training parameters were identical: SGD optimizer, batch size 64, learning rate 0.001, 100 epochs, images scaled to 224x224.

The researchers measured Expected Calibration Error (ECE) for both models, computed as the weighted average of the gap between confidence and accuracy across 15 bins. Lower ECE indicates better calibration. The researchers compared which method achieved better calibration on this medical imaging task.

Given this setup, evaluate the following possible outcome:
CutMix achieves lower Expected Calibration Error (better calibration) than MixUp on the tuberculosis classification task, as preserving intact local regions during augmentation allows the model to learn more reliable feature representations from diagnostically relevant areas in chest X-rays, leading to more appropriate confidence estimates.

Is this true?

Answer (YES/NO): YES